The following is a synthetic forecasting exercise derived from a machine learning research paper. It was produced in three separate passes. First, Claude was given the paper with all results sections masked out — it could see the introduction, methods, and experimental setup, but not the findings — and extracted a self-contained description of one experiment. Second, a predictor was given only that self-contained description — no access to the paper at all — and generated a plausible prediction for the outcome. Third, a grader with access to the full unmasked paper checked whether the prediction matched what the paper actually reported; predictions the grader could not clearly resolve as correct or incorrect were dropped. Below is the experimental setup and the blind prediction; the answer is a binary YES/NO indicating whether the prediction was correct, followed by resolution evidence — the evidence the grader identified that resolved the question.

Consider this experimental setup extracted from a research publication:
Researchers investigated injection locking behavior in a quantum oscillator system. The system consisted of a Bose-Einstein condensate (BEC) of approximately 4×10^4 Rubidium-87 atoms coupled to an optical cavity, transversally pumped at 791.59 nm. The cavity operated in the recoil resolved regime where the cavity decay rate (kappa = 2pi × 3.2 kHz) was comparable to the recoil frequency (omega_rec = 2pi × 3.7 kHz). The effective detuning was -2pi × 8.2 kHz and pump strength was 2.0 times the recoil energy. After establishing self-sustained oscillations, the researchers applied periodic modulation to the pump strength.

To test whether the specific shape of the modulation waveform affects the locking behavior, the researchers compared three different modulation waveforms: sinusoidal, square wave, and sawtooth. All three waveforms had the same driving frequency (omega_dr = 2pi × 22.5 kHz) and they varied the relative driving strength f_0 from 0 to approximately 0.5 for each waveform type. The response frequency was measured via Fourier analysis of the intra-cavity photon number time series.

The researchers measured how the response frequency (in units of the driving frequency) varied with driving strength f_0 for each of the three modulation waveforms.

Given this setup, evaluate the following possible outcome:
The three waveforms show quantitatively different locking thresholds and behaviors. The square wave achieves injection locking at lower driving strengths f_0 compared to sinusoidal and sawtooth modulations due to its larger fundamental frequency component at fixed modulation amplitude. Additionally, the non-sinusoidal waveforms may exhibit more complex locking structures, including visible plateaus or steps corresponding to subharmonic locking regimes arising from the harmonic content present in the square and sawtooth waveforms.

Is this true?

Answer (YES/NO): NO